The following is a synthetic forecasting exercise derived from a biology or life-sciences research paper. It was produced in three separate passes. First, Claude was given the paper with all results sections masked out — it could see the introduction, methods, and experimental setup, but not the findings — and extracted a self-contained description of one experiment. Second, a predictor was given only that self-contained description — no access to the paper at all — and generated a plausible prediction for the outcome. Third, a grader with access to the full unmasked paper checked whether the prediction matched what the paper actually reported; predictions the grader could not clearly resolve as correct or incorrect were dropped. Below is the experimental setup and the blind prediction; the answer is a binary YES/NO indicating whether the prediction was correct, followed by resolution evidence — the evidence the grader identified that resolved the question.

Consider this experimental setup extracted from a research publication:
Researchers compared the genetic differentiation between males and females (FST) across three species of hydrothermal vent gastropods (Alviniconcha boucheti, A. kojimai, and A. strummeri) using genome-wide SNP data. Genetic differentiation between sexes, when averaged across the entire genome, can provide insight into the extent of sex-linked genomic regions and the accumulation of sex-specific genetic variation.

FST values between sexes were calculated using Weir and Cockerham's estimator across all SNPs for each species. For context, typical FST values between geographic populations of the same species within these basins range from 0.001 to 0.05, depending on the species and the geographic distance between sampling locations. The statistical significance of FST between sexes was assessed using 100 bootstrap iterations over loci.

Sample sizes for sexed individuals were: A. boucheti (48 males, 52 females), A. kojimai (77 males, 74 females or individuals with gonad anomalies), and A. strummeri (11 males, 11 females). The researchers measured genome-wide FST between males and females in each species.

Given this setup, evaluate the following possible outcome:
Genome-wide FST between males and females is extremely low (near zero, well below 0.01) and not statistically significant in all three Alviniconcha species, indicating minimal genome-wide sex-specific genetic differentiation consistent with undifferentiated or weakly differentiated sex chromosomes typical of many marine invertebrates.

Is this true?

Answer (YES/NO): NO